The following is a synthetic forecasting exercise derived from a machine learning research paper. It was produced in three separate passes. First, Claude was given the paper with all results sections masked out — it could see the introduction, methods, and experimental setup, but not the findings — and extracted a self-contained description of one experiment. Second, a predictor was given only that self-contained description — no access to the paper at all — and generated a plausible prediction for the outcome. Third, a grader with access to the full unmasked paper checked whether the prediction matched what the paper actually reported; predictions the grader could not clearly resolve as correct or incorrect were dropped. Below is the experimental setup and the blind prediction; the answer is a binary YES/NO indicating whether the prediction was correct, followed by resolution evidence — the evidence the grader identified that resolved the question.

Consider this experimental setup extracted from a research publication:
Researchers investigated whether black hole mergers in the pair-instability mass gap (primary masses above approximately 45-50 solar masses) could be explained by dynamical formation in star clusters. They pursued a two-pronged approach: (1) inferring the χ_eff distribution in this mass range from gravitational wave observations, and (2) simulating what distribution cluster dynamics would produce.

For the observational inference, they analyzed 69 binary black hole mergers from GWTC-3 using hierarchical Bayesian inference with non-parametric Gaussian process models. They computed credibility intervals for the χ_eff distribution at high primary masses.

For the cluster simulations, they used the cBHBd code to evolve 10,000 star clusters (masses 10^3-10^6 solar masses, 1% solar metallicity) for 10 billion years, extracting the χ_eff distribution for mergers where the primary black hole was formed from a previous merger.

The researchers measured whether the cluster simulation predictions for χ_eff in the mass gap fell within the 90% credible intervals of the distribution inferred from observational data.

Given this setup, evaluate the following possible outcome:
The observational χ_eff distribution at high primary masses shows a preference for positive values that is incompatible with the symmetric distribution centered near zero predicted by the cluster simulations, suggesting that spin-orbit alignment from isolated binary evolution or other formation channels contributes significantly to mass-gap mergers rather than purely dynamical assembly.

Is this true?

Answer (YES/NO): NO